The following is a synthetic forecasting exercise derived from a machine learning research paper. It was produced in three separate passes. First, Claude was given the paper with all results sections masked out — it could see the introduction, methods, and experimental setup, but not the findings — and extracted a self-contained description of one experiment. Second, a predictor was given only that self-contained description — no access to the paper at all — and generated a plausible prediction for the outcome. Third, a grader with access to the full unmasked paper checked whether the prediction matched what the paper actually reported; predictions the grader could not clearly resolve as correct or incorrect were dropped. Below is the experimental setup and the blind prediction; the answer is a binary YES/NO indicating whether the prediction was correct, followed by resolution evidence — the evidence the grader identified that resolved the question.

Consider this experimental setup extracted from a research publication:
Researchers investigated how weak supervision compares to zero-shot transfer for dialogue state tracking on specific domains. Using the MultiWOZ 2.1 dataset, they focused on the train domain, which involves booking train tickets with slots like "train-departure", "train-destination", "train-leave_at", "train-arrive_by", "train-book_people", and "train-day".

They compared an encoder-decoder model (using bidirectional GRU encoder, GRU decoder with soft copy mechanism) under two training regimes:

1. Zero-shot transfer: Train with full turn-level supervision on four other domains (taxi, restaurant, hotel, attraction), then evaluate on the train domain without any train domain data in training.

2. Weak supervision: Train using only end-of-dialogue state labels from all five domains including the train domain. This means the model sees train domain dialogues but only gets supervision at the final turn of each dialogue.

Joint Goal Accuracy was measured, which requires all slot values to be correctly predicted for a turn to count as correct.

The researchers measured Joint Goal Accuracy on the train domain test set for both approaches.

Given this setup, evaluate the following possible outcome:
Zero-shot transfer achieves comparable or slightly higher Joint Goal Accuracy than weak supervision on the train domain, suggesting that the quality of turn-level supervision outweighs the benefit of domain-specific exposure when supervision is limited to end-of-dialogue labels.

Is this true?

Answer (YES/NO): NO